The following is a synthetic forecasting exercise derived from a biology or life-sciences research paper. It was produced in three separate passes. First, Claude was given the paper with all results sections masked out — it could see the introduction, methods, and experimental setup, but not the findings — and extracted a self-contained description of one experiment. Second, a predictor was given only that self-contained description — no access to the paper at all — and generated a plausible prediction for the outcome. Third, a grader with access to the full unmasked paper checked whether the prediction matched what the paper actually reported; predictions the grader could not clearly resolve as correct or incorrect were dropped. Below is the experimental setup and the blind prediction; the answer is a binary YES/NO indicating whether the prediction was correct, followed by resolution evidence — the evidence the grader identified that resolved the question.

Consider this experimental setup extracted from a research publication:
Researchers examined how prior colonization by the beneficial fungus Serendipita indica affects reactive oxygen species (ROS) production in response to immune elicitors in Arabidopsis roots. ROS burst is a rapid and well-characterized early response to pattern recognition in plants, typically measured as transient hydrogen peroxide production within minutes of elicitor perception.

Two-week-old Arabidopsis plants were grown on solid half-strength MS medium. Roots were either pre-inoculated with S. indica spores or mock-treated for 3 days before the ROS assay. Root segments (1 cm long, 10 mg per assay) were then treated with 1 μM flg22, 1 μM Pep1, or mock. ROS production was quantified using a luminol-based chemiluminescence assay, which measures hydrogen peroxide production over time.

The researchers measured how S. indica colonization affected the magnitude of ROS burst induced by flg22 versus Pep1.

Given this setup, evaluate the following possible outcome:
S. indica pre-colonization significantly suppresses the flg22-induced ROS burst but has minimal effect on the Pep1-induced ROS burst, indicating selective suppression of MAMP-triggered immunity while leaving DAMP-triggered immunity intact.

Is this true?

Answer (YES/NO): YES